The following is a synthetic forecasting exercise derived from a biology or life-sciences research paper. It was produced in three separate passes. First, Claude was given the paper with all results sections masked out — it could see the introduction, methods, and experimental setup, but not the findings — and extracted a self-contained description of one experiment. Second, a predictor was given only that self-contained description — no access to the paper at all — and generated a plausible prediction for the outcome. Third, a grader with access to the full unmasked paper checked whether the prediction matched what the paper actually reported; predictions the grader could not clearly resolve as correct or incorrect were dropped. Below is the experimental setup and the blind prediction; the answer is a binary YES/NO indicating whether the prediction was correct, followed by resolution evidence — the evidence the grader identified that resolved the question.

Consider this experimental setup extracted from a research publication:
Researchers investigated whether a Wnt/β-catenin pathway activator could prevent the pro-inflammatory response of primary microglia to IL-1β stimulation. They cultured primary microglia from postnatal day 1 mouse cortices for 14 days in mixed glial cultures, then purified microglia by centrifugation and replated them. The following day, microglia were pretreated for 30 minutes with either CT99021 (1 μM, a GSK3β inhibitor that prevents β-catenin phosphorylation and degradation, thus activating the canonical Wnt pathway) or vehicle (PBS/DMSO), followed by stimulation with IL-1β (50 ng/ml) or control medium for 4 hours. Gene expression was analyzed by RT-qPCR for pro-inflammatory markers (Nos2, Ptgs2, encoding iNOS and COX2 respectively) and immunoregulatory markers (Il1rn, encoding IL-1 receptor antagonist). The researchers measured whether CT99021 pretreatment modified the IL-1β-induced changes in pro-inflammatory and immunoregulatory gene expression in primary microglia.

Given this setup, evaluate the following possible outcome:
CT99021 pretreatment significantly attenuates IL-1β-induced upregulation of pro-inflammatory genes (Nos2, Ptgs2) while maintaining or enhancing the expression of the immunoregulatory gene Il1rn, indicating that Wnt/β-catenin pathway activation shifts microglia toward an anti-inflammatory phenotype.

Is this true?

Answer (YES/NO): NO